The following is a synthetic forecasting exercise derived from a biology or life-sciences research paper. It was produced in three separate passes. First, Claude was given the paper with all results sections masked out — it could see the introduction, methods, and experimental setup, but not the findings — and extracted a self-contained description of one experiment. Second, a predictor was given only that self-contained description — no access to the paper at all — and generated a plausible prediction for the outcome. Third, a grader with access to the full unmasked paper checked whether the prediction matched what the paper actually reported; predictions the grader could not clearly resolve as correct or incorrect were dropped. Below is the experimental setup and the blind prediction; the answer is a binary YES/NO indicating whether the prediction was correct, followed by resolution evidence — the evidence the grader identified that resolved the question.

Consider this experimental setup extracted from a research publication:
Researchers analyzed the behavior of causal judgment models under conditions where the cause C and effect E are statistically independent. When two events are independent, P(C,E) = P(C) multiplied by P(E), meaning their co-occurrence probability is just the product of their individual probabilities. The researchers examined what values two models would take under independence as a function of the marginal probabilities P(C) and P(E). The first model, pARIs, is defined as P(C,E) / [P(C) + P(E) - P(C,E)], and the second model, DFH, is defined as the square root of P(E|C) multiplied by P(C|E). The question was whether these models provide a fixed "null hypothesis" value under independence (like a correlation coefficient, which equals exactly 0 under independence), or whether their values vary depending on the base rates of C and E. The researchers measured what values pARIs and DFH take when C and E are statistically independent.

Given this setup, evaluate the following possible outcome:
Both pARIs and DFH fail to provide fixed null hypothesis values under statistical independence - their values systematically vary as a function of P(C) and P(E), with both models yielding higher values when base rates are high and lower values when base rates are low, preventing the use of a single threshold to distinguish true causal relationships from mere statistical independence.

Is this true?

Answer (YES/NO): YES